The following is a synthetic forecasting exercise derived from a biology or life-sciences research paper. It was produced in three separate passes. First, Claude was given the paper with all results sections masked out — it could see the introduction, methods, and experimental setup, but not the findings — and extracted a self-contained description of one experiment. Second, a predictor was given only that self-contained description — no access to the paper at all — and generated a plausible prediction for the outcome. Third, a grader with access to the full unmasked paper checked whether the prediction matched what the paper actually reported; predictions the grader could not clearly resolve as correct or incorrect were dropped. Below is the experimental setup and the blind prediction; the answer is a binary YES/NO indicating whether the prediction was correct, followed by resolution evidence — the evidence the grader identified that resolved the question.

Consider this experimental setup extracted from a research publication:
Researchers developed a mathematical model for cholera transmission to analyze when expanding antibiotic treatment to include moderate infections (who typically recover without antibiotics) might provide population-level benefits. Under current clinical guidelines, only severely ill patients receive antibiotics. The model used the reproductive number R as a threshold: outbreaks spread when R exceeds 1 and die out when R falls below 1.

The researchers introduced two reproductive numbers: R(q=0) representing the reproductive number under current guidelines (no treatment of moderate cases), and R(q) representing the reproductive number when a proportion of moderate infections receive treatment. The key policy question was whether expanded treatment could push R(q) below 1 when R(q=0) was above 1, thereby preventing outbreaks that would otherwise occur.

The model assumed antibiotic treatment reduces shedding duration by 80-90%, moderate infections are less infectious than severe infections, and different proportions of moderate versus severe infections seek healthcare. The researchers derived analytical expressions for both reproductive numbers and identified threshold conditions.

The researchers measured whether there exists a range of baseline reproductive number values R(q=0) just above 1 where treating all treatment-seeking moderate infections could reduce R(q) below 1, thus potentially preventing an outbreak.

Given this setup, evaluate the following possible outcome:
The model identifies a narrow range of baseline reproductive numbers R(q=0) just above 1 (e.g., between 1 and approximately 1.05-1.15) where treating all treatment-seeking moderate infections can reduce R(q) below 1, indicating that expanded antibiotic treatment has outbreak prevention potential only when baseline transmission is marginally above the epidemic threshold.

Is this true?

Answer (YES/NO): NO